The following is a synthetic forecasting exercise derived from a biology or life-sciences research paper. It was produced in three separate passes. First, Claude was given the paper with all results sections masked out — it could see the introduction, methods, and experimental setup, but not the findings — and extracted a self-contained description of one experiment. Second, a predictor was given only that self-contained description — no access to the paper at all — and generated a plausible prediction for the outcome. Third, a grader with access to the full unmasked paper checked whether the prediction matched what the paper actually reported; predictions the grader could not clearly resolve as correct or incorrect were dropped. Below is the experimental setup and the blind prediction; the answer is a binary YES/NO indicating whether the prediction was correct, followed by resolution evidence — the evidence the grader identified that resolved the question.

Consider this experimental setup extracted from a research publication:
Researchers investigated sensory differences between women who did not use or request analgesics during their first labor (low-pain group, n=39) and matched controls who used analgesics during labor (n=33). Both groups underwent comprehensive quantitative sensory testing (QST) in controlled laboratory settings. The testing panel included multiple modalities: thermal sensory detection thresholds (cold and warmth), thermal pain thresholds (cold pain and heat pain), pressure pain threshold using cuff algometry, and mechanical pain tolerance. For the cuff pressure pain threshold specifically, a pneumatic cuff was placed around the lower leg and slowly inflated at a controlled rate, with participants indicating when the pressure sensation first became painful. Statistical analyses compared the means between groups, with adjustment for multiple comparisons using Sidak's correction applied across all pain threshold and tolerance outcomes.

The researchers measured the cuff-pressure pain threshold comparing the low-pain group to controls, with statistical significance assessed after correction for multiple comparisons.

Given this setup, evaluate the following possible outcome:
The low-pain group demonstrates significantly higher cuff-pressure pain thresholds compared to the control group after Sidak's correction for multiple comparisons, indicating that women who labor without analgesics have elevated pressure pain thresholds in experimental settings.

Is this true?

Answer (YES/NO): YES